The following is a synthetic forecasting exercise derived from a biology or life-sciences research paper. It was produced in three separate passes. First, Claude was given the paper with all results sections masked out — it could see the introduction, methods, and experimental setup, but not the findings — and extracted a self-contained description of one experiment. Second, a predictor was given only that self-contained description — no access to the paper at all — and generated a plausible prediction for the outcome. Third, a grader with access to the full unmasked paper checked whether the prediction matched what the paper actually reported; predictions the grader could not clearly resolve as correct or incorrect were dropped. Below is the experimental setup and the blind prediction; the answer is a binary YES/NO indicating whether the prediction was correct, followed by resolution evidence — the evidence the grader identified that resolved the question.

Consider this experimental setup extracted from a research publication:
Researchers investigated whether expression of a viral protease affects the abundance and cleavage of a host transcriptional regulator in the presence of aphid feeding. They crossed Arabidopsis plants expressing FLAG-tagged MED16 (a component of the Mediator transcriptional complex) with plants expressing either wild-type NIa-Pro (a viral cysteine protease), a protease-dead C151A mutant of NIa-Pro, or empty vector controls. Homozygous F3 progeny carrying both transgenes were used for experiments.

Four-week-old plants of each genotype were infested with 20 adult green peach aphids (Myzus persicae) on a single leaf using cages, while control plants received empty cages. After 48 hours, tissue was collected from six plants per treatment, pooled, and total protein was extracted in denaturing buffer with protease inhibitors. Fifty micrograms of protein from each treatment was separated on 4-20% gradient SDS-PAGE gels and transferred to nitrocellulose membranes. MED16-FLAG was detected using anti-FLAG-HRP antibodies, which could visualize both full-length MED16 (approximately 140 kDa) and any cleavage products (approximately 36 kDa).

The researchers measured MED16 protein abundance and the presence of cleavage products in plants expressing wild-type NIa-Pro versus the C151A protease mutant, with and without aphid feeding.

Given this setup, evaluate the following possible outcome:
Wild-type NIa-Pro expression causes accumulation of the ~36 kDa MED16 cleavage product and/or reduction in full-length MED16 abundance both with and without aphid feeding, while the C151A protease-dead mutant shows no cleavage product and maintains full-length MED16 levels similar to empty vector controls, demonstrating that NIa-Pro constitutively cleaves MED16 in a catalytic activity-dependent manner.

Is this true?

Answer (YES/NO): NO